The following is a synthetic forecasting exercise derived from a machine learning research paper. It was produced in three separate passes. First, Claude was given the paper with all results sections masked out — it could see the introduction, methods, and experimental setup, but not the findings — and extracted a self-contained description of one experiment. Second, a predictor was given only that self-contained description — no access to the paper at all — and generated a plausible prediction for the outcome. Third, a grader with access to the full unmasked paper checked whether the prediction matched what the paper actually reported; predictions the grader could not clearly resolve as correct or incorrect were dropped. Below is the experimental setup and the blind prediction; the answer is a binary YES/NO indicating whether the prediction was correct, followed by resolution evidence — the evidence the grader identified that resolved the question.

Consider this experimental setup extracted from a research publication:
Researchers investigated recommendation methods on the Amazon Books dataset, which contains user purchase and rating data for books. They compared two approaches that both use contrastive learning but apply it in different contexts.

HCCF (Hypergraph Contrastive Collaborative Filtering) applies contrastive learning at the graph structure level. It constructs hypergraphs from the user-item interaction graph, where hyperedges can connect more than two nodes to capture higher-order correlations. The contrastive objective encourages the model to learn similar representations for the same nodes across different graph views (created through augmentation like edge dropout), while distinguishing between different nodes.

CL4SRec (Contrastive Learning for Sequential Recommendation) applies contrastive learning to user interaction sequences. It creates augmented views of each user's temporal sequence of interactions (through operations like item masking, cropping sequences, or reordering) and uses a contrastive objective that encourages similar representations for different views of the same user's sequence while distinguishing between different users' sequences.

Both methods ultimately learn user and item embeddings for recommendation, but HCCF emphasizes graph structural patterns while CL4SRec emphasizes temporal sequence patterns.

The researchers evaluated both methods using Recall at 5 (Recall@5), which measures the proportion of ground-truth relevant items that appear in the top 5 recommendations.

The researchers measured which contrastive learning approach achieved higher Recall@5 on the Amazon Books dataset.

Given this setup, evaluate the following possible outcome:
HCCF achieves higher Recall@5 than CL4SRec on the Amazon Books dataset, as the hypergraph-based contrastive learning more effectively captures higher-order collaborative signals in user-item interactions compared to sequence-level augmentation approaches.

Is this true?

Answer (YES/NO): NO